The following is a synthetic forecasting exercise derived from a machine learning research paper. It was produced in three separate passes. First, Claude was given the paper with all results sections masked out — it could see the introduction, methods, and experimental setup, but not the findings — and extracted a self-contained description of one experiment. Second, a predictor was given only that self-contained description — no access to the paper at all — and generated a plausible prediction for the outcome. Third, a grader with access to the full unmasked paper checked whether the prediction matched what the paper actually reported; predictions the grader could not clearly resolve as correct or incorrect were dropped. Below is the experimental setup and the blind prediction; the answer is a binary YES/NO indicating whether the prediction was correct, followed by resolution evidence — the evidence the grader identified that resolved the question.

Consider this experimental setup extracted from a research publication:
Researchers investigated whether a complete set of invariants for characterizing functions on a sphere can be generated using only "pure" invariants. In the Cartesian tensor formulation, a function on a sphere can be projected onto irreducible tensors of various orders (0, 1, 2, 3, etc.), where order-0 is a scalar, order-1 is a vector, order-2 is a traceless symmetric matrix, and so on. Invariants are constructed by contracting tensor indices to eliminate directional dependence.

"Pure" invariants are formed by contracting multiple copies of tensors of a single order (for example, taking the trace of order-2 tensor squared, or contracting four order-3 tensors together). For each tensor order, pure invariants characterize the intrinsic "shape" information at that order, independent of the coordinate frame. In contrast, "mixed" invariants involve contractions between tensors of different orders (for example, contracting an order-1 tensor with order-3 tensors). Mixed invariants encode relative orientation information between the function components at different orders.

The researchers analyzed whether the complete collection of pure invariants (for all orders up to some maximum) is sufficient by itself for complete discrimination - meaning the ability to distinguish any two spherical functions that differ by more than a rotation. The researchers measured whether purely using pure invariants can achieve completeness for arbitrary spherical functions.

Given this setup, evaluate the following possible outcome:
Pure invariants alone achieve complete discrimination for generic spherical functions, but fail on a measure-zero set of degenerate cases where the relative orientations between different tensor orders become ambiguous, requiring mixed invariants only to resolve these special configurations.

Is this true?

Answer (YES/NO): NO